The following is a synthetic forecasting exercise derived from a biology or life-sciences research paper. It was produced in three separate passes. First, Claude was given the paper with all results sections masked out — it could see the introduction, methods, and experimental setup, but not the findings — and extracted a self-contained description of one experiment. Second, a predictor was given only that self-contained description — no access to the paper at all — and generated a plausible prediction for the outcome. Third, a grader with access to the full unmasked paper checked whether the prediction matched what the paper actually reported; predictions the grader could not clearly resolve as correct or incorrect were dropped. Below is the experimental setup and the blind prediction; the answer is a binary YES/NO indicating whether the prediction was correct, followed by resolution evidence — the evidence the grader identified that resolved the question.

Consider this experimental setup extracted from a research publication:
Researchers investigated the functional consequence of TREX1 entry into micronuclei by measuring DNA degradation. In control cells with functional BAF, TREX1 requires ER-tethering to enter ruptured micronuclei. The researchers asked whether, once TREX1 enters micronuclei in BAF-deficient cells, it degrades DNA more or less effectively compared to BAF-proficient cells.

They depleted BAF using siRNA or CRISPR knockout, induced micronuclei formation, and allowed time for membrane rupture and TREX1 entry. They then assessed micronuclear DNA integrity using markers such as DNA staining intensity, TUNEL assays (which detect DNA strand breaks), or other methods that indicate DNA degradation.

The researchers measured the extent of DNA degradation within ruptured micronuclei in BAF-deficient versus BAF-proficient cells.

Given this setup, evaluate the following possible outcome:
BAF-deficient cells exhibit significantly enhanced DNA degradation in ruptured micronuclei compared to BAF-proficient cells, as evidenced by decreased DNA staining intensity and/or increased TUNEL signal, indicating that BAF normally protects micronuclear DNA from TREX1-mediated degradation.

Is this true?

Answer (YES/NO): YES